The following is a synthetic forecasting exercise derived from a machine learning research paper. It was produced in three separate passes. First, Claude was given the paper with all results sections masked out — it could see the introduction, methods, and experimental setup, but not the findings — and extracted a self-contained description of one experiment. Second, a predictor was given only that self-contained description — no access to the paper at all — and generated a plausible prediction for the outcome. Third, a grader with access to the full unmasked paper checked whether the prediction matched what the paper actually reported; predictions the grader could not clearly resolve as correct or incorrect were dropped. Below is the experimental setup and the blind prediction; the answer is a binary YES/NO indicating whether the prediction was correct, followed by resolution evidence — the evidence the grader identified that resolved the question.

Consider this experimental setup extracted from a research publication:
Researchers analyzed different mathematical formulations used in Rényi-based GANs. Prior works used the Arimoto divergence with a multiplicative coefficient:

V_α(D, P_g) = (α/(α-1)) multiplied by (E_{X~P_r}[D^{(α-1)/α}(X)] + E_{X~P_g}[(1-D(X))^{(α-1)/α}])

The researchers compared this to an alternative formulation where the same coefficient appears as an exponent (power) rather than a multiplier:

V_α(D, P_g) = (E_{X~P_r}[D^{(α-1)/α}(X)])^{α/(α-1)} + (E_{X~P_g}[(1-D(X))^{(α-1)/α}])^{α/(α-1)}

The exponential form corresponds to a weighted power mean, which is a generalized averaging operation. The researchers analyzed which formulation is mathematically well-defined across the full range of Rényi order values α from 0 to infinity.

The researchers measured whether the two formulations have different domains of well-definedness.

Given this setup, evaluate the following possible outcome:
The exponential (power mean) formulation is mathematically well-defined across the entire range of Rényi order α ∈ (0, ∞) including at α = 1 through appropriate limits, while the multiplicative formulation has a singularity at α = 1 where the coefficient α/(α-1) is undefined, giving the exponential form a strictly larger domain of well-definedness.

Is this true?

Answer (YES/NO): NO